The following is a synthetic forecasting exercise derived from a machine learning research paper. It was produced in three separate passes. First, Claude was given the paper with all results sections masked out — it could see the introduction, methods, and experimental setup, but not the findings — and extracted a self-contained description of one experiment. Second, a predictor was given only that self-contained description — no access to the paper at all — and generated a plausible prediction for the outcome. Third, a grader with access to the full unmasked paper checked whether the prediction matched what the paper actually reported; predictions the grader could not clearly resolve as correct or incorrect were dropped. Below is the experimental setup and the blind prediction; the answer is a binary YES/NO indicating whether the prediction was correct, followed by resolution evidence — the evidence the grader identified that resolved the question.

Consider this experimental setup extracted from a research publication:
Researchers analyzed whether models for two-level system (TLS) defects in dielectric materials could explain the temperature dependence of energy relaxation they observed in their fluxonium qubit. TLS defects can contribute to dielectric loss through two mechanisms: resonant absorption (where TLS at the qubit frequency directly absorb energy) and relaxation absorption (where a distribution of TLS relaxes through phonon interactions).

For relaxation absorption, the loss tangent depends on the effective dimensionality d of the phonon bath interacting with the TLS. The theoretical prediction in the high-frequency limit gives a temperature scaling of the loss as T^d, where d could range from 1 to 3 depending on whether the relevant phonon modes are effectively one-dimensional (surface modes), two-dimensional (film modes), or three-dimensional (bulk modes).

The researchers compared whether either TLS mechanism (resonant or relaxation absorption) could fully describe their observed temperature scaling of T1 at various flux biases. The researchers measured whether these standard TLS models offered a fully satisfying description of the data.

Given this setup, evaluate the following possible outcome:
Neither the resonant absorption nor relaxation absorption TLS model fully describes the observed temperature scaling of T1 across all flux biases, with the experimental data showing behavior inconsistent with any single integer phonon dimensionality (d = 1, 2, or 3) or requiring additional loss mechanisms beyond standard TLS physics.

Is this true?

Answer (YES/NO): YES